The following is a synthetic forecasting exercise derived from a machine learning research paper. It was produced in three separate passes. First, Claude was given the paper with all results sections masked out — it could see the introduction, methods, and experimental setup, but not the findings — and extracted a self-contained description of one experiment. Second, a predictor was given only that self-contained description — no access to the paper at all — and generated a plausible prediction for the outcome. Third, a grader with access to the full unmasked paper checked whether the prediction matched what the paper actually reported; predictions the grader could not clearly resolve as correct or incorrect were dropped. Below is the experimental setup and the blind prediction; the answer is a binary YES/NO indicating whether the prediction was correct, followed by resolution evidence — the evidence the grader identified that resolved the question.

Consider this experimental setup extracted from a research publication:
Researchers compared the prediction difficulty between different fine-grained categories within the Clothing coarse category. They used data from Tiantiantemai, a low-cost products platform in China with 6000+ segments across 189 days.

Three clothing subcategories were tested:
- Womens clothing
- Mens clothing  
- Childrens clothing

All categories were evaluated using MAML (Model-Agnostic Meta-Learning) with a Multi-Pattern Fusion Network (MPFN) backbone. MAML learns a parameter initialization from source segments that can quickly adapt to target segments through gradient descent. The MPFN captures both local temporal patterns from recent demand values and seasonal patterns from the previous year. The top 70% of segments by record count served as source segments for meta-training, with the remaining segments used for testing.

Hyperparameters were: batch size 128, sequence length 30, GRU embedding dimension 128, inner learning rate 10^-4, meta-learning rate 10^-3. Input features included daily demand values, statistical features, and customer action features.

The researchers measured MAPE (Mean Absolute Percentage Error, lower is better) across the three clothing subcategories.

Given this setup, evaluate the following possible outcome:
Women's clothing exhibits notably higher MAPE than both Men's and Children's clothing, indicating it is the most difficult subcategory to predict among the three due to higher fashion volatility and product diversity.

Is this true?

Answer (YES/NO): NO